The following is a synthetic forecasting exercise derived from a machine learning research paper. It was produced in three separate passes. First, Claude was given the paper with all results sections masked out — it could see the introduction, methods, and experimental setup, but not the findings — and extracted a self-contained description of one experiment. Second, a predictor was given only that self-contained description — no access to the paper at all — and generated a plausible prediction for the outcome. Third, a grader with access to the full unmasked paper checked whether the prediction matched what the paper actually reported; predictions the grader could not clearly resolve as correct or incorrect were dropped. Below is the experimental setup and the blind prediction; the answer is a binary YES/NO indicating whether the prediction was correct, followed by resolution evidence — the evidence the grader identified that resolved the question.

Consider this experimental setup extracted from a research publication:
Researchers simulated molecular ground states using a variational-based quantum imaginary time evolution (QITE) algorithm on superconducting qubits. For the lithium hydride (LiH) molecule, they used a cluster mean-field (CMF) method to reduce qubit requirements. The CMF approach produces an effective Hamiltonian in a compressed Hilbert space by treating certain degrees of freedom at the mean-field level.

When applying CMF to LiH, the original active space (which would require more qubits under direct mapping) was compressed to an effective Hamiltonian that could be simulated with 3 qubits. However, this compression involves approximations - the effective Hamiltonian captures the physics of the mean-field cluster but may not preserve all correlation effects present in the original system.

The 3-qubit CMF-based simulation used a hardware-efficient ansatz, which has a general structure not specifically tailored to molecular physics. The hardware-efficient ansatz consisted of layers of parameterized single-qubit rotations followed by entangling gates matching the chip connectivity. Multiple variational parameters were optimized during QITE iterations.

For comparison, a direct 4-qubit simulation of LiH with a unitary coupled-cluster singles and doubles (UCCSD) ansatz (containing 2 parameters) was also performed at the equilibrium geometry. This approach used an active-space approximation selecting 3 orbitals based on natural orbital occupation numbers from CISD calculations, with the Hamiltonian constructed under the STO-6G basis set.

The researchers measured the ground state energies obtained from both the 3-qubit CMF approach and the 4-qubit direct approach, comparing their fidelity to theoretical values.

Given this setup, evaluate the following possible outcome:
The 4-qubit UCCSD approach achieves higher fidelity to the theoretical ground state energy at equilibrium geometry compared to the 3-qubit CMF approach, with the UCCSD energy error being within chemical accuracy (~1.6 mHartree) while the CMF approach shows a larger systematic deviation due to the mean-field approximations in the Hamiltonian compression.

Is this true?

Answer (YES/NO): NO